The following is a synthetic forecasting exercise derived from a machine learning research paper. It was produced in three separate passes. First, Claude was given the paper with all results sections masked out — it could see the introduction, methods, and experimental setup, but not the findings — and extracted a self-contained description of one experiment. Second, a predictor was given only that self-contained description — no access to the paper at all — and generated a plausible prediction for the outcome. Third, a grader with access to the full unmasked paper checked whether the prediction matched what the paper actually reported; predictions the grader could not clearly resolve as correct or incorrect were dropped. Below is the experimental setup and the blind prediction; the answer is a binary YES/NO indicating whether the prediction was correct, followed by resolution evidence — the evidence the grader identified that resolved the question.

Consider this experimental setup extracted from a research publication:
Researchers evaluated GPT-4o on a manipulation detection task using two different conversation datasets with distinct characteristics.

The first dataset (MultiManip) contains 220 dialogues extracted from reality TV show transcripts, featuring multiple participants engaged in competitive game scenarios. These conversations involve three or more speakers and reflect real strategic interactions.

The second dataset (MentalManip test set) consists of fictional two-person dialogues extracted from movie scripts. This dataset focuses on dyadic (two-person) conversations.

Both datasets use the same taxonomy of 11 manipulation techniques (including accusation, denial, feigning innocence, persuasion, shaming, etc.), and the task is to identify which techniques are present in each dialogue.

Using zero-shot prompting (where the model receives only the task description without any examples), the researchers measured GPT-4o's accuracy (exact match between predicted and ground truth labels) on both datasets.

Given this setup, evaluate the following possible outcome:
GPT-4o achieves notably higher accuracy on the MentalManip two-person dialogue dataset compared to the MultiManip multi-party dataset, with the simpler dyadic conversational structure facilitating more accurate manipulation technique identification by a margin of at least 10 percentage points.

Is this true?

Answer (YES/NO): NO